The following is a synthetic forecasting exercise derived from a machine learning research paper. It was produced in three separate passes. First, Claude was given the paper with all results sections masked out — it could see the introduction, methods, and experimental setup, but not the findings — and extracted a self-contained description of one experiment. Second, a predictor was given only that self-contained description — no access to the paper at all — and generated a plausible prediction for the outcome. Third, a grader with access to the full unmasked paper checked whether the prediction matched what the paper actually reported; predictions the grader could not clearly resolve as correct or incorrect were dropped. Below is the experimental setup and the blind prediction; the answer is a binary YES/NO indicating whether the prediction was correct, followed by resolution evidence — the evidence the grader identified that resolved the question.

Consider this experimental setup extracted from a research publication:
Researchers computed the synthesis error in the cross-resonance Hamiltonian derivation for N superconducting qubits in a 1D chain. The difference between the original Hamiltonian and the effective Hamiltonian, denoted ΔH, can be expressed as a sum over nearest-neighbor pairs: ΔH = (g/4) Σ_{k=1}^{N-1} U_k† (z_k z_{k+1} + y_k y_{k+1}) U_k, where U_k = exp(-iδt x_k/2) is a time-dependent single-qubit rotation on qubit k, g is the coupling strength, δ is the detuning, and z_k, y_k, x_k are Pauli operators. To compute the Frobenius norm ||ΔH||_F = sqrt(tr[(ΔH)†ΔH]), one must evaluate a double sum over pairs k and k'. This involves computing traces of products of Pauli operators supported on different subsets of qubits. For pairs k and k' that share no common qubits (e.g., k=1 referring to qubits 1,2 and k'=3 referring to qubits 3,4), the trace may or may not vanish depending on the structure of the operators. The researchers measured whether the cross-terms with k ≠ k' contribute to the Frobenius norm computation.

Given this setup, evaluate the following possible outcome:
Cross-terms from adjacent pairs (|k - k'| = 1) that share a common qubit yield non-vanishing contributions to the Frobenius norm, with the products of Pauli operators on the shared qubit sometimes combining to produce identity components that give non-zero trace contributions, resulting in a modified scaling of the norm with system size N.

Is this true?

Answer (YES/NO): NO